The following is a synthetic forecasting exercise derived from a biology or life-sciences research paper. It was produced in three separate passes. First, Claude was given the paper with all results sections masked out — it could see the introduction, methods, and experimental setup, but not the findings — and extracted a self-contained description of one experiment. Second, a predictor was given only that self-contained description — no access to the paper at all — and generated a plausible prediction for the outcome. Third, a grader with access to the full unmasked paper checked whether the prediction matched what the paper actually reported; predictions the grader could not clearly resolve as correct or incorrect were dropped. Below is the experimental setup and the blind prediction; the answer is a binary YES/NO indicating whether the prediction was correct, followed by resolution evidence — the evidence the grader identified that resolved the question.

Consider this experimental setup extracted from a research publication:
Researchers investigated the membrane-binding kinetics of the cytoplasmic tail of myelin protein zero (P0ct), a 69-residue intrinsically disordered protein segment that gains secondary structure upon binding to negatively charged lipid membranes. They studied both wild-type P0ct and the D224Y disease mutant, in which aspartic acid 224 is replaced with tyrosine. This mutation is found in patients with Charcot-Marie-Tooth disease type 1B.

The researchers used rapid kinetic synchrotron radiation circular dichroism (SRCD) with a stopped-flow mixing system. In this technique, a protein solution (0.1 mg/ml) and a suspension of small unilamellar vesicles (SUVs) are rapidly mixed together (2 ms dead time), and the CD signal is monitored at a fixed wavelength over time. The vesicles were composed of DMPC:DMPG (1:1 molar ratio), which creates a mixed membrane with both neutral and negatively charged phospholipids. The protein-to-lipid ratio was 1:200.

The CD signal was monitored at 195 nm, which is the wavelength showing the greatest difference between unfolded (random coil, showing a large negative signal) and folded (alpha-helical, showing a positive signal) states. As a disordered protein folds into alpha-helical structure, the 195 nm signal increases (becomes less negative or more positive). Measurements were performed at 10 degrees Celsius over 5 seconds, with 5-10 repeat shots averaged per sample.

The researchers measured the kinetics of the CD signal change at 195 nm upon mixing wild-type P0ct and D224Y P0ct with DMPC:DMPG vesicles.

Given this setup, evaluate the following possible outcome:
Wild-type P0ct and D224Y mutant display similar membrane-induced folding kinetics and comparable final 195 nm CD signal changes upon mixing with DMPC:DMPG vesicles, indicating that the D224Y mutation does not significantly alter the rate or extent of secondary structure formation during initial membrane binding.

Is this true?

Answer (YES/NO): NO